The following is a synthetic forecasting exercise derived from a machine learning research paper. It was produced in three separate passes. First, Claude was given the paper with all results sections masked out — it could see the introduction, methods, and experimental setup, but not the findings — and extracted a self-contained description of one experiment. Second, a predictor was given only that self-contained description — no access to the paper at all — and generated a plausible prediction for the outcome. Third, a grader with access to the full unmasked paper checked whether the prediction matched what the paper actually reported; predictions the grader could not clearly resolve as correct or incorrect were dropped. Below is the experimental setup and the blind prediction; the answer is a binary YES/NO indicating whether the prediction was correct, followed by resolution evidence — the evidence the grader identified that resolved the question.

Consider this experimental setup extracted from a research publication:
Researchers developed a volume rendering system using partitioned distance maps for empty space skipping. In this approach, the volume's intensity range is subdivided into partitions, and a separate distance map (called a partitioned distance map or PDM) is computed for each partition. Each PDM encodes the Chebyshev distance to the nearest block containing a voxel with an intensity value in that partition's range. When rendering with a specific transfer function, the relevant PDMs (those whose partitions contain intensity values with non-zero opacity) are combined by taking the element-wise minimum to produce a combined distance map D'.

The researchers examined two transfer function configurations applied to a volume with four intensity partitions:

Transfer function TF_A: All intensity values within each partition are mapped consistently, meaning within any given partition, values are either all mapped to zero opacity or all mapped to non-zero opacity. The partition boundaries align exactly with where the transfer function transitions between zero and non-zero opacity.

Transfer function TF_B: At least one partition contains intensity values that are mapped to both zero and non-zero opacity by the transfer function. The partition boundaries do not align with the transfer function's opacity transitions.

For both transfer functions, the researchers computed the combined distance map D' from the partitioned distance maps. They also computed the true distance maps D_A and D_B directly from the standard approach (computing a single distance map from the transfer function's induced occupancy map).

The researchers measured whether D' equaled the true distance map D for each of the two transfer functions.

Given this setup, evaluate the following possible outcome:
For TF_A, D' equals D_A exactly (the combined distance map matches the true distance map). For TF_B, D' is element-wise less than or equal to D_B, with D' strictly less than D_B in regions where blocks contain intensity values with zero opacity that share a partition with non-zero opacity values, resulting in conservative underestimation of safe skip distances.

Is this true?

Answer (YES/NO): YES